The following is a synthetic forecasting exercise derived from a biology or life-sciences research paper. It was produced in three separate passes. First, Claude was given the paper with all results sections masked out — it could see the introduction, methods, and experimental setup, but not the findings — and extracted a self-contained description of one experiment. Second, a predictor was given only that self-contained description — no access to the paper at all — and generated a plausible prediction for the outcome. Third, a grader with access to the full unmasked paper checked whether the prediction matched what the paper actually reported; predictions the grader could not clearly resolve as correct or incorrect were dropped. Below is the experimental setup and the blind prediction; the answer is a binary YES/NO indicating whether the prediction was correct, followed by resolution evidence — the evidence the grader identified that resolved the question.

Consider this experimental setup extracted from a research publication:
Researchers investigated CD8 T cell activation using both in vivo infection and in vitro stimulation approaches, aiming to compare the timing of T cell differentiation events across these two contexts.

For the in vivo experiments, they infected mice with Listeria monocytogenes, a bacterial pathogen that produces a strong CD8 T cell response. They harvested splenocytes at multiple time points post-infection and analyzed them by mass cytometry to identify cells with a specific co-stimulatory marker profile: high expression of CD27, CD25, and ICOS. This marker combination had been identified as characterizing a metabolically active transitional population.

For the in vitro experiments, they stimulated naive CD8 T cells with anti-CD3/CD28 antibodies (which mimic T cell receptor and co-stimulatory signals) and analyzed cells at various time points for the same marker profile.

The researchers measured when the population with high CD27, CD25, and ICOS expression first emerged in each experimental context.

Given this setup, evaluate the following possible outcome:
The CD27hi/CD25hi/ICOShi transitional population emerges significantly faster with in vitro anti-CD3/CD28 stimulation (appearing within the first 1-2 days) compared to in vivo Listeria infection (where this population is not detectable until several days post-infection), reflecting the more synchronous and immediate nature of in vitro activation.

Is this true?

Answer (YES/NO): YES